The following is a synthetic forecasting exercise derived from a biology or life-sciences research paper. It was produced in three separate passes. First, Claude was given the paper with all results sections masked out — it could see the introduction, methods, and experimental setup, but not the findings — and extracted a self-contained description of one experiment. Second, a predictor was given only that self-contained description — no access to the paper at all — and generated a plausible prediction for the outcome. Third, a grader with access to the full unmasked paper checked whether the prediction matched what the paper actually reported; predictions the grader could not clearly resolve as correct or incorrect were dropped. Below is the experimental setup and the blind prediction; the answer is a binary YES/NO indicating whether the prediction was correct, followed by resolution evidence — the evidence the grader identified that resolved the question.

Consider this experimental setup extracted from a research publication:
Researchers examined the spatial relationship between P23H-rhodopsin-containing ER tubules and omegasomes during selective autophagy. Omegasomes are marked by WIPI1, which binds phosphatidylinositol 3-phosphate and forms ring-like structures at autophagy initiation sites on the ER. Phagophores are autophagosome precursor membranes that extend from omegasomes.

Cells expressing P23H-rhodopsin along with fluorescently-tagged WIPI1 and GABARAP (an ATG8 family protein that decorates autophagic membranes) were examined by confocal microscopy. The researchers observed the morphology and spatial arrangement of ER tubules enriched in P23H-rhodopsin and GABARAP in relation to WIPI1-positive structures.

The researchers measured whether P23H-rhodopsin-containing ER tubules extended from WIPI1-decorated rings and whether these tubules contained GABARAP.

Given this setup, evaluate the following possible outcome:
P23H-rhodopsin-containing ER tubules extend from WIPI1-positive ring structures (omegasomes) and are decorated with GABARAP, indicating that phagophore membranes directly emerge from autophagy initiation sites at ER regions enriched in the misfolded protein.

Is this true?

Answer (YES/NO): YES